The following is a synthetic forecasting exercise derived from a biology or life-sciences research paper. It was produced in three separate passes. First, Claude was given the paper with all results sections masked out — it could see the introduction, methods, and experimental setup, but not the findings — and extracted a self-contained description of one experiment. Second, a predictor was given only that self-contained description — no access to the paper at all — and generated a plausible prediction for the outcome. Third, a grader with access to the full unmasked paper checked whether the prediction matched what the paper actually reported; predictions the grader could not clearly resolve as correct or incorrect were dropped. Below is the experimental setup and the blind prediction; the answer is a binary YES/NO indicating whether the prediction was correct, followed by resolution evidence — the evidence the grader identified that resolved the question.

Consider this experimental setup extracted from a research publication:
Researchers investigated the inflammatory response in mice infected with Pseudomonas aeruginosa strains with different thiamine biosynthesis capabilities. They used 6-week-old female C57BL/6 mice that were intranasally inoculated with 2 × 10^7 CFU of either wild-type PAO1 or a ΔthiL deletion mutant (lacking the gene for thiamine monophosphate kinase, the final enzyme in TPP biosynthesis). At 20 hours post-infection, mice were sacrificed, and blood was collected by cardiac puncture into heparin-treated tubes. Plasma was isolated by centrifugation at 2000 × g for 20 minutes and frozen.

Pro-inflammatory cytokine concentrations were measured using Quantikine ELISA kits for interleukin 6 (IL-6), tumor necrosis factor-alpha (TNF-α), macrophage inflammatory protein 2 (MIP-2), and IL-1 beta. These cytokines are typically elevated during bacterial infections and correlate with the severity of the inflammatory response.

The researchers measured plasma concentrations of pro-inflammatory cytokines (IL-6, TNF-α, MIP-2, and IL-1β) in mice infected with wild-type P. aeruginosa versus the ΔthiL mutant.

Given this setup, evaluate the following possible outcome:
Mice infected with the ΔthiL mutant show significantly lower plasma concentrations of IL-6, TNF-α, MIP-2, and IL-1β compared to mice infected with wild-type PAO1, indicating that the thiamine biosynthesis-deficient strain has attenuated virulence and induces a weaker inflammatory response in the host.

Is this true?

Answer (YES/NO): NO